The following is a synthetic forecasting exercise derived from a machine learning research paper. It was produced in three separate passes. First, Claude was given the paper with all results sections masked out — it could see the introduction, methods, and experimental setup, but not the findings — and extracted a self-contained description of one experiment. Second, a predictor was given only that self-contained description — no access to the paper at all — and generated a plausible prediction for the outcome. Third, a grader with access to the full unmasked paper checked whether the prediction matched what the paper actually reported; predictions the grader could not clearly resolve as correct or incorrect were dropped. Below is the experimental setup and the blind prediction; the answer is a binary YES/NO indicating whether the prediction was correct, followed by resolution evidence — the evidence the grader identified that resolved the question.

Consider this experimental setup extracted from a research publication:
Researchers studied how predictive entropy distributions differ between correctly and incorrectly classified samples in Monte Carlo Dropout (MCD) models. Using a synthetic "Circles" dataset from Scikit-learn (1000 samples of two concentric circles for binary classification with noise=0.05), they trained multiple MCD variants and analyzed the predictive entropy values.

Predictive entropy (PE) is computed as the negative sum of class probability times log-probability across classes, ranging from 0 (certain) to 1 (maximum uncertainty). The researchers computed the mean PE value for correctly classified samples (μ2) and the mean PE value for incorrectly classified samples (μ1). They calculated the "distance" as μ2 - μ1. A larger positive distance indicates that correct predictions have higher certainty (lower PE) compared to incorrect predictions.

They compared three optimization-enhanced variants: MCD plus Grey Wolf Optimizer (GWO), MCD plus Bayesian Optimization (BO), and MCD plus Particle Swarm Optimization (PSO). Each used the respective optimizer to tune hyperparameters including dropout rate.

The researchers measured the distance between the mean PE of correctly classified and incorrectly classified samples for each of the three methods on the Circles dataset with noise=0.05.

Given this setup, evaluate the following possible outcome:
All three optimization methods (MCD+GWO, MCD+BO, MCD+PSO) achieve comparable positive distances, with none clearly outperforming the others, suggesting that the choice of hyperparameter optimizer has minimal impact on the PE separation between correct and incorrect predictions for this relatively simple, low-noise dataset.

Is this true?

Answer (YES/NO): NO